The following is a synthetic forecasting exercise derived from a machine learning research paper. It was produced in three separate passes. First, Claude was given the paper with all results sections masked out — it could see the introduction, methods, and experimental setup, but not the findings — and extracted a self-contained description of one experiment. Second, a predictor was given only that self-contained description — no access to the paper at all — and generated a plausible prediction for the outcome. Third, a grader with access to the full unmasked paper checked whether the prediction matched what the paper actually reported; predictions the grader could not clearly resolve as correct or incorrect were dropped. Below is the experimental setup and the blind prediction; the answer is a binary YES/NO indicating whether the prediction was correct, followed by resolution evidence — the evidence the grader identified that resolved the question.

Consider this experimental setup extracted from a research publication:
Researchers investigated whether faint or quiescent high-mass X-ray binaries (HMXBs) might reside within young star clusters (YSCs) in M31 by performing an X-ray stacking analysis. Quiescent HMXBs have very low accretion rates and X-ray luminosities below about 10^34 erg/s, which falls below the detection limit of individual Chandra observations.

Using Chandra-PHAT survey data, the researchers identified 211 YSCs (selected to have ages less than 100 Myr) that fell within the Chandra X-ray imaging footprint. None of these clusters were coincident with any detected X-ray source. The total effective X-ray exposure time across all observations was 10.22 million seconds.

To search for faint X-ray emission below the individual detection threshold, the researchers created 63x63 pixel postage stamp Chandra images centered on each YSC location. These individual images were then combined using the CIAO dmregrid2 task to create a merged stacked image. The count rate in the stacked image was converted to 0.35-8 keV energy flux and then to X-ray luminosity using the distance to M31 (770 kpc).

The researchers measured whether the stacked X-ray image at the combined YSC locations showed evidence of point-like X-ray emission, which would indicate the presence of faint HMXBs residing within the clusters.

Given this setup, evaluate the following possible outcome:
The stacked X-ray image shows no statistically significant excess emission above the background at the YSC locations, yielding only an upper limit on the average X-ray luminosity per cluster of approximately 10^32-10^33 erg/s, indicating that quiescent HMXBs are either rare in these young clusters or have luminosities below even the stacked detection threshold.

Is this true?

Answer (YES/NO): YES